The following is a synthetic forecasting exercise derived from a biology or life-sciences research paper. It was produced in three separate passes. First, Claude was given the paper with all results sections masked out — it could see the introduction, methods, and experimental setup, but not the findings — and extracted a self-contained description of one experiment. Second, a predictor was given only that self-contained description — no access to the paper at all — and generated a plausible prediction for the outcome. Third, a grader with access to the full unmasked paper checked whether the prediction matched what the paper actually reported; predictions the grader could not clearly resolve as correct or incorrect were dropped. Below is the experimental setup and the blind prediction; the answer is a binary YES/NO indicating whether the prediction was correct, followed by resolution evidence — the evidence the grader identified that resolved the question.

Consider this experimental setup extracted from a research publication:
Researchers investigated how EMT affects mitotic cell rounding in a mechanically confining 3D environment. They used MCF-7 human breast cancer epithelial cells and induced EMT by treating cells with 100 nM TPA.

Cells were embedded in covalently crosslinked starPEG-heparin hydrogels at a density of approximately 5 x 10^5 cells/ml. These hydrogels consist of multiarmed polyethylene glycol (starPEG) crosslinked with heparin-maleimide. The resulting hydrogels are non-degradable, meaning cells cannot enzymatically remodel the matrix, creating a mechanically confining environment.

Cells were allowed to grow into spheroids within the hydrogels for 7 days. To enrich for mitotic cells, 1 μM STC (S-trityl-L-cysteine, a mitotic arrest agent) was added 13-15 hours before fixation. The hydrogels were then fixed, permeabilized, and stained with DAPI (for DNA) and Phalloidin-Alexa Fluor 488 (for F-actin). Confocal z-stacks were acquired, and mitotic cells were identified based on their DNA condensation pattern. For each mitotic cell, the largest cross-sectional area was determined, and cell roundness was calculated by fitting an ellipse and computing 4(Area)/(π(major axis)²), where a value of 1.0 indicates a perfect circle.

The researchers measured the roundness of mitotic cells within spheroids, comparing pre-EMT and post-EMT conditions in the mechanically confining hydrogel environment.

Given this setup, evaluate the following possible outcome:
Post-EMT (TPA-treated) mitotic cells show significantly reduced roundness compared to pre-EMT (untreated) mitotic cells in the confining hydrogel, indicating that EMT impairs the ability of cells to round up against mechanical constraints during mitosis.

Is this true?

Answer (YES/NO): NO